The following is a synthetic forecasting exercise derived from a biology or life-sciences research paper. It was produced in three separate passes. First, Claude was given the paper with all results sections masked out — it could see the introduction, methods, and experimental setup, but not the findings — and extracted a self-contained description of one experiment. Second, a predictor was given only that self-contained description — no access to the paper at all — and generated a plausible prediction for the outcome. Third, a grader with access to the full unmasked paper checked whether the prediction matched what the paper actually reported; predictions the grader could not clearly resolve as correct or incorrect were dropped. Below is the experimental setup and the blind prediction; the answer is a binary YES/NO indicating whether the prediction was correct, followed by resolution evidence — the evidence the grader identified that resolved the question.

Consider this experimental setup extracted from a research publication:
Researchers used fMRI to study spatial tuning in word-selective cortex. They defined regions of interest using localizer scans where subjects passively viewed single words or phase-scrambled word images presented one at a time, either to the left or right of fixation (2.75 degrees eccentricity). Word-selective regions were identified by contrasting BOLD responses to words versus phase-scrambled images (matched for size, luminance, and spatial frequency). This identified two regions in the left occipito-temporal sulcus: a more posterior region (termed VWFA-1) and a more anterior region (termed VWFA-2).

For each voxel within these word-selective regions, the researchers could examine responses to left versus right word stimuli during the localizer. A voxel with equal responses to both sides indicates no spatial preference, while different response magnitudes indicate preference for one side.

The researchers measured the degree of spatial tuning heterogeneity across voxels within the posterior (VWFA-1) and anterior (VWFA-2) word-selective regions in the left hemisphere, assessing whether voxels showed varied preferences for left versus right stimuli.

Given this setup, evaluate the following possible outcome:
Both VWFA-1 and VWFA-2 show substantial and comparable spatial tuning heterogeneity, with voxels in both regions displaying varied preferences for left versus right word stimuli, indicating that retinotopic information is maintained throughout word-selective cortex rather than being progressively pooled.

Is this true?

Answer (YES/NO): NO